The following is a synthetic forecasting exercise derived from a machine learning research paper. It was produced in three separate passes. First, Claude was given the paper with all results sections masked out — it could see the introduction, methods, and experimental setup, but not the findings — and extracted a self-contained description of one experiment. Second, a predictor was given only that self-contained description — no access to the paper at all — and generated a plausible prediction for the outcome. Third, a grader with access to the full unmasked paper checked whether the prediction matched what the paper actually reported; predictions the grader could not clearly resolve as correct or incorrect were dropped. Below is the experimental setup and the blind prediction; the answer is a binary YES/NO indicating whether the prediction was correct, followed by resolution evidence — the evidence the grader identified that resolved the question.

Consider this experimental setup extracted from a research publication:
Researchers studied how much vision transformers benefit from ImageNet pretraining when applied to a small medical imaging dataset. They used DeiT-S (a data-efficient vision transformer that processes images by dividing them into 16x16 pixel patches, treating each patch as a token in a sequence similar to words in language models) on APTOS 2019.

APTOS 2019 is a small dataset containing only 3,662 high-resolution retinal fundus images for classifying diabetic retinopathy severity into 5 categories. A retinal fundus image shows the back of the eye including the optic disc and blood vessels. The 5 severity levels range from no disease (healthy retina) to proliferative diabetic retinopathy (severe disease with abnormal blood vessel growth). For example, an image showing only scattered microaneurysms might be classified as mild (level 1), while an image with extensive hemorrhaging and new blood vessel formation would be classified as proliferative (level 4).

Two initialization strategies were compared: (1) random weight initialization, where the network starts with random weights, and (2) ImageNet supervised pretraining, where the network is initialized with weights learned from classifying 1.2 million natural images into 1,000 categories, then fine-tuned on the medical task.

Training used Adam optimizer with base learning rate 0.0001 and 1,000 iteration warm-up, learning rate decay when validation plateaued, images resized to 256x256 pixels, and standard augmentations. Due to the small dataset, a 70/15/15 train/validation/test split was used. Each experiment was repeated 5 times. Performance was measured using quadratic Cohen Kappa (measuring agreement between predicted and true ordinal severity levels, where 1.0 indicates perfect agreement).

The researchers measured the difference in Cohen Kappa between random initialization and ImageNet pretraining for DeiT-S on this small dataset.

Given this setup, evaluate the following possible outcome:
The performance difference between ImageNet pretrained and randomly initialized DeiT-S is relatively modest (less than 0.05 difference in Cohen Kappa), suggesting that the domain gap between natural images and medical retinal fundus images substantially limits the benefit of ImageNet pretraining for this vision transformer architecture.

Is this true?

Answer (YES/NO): NO